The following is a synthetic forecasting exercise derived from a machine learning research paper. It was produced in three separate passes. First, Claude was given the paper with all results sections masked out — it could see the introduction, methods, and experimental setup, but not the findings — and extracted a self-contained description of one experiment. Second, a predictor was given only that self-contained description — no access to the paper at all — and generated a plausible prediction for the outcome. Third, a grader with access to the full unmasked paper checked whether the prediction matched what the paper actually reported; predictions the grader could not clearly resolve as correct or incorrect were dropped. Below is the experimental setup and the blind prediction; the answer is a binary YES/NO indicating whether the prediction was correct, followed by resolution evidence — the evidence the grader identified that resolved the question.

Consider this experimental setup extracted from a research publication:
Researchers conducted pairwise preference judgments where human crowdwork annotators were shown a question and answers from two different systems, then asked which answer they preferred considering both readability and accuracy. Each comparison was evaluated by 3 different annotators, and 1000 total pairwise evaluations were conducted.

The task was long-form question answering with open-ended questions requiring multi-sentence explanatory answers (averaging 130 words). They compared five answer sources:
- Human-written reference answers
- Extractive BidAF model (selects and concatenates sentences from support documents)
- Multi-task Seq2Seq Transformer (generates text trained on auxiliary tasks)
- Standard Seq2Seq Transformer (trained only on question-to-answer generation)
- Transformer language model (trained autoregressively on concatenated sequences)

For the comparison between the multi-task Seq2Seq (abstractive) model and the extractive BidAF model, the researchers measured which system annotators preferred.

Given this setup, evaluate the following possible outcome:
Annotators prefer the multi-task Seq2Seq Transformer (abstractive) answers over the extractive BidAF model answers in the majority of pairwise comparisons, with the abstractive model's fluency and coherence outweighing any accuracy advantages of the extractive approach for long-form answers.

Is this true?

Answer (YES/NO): YES